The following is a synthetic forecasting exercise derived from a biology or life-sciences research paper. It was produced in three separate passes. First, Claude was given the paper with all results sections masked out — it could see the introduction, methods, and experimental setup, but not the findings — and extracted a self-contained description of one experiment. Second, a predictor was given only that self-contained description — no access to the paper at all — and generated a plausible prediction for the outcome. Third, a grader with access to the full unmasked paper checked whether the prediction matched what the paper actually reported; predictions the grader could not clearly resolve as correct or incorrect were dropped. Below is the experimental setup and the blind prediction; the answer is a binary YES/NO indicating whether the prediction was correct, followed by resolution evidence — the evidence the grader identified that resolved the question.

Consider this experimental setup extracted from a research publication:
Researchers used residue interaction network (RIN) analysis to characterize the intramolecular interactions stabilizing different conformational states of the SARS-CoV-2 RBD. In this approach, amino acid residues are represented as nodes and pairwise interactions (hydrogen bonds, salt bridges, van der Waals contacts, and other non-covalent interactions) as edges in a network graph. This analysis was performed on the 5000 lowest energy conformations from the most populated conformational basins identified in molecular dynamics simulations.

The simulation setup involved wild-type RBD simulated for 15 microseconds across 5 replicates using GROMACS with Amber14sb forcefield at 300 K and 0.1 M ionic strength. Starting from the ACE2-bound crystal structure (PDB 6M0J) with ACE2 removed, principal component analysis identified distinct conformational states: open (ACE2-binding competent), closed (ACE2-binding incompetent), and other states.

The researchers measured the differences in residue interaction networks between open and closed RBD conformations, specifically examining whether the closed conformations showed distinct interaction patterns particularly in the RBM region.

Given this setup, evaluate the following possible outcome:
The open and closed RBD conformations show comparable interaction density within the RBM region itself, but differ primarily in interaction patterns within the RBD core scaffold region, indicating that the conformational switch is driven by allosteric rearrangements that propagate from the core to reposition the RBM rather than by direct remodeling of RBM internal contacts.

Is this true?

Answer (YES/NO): NO